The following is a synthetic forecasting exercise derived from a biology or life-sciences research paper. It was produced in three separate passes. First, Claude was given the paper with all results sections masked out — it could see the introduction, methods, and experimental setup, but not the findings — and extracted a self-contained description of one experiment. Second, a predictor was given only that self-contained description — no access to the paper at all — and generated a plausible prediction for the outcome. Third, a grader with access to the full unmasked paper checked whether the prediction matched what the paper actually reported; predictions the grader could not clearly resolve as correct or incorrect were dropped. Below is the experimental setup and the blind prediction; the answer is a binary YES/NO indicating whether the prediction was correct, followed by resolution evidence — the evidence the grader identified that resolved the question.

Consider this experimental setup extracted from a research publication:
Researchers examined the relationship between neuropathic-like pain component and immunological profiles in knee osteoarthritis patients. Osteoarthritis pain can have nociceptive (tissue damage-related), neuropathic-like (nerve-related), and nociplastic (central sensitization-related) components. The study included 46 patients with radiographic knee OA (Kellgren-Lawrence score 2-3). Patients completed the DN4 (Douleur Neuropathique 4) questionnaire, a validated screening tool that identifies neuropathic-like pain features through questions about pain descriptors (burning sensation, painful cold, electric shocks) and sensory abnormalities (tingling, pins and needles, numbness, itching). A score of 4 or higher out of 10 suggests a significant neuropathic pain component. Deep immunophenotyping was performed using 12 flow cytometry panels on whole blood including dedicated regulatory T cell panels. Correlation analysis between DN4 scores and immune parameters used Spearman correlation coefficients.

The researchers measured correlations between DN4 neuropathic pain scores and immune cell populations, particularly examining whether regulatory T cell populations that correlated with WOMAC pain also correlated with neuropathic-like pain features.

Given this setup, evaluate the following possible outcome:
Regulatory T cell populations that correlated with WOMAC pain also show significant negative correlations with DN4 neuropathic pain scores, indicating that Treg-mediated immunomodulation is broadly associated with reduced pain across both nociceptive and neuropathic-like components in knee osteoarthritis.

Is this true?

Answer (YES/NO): NO